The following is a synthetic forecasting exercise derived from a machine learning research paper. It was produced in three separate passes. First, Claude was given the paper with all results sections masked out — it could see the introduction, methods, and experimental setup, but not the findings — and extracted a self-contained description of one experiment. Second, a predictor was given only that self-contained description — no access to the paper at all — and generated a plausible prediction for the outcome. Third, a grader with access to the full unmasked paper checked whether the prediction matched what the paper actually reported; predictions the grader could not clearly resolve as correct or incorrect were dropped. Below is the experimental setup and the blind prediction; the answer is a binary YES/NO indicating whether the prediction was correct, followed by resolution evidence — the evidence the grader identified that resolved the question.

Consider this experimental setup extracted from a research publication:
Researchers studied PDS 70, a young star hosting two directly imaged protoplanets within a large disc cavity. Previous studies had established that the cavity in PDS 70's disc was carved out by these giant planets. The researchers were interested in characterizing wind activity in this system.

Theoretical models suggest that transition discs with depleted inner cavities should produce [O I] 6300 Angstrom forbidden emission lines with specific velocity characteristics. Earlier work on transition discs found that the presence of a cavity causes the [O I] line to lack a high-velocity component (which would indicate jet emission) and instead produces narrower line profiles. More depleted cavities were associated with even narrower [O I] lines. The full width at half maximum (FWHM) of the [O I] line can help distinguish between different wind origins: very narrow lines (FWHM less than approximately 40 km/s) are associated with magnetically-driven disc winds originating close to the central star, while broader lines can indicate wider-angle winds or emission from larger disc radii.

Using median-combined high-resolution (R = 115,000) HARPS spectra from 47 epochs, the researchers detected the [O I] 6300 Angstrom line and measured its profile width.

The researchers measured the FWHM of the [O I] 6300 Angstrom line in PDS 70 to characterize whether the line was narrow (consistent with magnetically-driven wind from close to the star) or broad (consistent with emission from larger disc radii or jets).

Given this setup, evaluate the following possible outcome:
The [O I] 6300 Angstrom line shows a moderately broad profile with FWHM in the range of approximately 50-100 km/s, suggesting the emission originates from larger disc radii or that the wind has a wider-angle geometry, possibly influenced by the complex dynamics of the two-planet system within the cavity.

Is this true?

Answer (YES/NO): NO